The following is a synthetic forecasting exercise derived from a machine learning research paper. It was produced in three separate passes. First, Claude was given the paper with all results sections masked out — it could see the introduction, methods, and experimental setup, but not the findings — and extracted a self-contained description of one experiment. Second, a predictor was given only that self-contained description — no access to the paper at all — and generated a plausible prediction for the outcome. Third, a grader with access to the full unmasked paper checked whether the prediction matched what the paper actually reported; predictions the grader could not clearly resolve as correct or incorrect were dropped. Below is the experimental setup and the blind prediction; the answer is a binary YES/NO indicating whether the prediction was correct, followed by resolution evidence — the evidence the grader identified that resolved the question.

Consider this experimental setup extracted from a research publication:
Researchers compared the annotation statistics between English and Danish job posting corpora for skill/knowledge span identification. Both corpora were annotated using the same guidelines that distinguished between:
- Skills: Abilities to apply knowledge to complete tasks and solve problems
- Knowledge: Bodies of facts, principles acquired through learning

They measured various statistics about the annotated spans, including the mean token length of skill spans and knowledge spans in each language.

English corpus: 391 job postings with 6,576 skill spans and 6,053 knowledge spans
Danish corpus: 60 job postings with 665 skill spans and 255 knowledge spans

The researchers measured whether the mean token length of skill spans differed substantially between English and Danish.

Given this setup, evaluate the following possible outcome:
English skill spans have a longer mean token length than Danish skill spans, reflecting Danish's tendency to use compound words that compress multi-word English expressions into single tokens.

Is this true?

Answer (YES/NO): NO